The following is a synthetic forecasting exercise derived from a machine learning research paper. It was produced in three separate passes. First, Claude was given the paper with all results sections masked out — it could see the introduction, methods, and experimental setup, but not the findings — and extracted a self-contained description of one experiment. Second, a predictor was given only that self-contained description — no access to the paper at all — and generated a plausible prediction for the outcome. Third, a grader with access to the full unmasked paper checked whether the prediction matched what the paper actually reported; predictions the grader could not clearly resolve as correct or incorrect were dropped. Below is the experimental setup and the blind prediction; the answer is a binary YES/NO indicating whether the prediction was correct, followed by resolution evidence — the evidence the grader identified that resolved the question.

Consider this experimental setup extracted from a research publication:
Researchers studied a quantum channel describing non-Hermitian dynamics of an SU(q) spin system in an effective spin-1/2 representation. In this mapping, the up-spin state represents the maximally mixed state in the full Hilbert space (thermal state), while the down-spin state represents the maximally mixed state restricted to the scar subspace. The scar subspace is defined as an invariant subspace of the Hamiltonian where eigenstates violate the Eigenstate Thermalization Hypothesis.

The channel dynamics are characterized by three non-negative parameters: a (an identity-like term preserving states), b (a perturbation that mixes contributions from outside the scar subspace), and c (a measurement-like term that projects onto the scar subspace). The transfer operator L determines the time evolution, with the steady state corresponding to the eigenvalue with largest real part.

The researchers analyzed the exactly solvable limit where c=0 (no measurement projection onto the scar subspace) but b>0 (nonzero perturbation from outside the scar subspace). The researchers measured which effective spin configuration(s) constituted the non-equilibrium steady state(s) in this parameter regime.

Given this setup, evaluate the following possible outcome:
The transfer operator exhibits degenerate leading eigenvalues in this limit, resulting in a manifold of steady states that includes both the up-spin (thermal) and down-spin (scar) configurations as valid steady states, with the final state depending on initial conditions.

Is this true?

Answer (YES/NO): NO